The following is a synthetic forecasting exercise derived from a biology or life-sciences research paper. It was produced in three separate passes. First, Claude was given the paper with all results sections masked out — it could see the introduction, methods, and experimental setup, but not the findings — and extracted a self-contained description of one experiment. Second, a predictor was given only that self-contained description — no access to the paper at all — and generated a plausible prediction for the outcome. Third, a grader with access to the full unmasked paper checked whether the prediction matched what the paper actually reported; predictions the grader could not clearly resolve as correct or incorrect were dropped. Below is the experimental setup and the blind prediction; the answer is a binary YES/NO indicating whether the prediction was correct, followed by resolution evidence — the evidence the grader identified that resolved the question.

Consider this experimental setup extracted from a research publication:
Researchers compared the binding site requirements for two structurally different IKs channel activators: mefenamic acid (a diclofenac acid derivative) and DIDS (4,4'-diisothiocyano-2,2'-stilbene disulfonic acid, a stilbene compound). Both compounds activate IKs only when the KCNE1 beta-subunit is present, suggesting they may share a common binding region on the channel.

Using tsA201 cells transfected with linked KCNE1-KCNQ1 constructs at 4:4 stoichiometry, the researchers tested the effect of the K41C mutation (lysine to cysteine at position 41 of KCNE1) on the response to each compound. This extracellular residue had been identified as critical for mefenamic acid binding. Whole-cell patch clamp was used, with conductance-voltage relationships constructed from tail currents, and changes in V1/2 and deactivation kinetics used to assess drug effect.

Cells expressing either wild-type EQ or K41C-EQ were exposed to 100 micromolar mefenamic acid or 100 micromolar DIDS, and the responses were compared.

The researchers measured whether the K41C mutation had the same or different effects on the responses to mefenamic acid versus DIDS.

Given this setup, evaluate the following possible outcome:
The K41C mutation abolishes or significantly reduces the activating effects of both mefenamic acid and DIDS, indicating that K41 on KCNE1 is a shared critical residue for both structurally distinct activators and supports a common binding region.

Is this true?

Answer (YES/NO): NO